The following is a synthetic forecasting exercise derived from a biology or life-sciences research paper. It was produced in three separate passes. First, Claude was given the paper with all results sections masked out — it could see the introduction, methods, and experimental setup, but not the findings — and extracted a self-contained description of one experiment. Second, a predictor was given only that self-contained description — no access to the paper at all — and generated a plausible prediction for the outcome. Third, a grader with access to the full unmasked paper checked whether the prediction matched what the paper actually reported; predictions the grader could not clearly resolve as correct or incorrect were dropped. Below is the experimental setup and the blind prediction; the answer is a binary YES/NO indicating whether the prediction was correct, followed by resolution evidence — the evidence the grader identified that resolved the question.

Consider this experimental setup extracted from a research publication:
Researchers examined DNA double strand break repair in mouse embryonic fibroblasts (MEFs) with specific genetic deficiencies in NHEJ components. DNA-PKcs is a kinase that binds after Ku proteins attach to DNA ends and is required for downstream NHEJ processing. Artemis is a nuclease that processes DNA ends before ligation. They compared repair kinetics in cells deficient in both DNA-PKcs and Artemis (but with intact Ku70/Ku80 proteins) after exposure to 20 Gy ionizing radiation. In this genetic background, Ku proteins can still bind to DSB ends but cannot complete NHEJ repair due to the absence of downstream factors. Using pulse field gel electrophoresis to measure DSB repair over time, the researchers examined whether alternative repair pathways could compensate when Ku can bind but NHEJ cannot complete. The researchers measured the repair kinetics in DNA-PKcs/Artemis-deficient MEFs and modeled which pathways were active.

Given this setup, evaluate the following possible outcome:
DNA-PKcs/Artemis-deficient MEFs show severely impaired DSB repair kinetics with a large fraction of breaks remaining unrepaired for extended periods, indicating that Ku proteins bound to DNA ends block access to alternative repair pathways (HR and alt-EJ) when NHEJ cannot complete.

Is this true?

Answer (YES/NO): NO